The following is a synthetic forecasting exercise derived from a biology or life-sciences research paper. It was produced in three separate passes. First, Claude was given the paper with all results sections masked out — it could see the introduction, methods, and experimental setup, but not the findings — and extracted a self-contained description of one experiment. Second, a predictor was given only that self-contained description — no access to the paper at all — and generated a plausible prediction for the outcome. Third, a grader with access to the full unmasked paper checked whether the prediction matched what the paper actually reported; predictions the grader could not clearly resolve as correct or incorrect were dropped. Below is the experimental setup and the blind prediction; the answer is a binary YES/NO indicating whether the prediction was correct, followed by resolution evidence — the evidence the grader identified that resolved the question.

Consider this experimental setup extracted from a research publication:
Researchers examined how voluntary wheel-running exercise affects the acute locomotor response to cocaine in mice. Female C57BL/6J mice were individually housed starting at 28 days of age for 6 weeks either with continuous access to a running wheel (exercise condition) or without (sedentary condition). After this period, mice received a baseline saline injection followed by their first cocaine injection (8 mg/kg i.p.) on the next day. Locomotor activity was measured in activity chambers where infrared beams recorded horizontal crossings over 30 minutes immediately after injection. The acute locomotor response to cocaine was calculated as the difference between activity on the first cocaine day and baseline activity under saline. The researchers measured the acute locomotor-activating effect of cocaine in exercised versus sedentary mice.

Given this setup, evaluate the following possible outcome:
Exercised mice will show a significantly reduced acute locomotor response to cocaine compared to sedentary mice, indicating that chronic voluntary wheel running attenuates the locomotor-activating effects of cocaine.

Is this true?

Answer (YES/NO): YES